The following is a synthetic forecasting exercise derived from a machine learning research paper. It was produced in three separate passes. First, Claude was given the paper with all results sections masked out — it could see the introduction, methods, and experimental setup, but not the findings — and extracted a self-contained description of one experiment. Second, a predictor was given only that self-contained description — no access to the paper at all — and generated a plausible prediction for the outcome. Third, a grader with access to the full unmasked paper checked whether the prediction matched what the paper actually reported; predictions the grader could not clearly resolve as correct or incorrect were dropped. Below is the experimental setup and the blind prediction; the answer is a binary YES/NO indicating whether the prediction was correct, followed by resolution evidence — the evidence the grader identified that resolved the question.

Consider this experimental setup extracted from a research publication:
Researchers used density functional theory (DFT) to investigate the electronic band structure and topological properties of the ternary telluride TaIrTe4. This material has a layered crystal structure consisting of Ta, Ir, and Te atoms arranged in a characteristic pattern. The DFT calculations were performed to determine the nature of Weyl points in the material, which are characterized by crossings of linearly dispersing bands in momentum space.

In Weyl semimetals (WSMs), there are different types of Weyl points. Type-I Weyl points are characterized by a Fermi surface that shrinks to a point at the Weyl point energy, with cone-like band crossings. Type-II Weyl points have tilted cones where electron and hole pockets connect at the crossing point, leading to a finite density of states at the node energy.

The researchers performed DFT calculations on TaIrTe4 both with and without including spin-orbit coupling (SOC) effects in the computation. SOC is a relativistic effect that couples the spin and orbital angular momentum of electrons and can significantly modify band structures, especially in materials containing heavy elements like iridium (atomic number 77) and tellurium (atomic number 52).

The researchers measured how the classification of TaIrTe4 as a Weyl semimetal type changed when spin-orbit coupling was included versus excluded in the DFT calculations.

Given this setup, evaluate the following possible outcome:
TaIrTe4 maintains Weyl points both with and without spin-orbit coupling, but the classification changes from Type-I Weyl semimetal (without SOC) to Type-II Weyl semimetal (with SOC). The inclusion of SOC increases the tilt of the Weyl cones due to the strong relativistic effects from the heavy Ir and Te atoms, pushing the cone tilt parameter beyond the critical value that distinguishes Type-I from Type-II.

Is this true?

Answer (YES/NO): YES